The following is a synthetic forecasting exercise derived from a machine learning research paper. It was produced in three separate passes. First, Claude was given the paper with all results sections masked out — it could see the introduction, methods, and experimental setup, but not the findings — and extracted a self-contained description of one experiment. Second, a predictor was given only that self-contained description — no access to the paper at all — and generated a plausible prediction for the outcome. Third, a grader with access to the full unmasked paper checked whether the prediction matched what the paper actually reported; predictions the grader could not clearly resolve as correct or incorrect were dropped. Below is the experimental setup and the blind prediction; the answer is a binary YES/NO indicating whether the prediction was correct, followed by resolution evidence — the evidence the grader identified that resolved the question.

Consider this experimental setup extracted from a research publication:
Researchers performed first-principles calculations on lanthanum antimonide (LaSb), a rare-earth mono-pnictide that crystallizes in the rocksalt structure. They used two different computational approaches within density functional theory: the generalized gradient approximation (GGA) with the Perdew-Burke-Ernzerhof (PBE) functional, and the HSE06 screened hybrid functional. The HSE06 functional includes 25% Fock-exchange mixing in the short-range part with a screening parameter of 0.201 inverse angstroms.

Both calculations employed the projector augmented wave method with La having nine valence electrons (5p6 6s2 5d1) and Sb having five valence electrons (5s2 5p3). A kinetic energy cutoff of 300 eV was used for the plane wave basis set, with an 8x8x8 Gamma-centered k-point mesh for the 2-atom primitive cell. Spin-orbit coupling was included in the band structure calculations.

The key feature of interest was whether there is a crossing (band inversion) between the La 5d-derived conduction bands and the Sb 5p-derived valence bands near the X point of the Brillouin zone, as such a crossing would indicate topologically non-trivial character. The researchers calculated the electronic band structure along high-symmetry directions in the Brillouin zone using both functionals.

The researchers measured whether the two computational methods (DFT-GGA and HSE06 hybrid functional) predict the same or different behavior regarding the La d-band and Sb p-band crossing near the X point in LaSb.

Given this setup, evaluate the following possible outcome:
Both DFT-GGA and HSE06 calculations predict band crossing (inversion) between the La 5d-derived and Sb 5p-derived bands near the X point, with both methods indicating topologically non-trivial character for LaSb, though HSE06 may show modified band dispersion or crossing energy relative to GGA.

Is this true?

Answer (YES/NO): NO